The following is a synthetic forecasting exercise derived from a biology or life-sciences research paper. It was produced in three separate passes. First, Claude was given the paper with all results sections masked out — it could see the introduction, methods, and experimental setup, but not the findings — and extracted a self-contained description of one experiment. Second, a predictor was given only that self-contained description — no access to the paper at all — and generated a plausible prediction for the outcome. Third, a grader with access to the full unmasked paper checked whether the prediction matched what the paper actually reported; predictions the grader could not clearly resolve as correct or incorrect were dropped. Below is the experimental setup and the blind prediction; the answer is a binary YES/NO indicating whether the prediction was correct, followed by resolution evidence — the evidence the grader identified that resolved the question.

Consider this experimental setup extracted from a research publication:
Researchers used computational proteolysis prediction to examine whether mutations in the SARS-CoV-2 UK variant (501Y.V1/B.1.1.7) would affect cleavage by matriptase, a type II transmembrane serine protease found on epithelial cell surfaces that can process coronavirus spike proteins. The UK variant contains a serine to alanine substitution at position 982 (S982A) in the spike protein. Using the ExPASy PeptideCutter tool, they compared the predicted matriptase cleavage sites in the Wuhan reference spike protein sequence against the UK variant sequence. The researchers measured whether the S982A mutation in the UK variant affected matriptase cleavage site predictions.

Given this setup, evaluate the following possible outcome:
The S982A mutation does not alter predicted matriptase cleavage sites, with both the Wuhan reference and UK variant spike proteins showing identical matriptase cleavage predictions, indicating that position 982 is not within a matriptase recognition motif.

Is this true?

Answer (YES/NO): NO